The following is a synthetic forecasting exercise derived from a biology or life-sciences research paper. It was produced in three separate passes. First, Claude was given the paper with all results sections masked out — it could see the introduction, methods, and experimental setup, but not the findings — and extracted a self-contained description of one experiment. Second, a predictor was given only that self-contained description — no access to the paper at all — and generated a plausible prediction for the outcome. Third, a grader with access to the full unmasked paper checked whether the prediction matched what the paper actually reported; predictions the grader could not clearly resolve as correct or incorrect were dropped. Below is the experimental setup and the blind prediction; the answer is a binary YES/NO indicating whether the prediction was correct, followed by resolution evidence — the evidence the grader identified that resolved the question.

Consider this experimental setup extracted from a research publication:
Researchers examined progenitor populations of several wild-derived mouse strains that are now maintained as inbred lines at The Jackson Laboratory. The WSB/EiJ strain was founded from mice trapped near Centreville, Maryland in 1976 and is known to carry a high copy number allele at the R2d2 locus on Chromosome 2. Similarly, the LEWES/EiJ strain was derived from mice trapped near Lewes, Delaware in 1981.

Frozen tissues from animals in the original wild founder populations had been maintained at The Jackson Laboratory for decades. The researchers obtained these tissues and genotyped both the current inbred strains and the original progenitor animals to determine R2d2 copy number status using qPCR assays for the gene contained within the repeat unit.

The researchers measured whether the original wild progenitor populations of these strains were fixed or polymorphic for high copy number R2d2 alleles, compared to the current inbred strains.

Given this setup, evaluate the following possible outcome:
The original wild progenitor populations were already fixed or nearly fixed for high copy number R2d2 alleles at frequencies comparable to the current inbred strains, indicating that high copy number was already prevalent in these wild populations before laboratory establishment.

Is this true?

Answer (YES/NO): NO